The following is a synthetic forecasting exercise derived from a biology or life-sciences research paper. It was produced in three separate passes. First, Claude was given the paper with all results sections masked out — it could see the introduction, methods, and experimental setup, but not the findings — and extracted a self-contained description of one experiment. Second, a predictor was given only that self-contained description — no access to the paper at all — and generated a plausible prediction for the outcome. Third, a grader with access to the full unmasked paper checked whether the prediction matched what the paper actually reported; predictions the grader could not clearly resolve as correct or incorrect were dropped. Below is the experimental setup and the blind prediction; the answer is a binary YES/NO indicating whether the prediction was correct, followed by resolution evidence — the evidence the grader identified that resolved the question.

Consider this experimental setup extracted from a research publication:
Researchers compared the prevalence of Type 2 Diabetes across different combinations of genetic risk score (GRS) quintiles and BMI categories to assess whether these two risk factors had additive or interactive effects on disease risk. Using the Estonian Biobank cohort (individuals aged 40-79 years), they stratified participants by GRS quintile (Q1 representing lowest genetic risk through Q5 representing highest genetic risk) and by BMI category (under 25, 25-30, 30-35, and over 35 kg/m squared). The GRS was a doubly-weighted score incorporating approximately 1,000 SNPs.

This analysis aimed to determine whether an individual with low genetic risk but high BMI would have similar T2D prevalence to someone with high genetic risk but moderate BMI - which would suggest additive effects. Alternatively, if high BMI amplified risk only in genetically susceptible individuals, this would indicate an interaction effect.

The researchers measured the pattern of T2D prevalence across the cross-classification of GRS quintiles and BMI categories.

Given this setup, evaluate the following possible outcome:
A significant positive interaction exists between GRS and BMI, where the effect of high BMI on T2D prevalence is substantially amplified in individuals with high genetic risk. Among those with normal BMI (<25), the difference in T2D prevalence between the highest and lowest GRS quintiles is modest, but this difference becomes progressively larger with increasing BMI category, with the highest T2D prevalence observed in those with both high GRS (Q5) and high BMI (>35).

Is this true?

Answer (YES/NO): NO